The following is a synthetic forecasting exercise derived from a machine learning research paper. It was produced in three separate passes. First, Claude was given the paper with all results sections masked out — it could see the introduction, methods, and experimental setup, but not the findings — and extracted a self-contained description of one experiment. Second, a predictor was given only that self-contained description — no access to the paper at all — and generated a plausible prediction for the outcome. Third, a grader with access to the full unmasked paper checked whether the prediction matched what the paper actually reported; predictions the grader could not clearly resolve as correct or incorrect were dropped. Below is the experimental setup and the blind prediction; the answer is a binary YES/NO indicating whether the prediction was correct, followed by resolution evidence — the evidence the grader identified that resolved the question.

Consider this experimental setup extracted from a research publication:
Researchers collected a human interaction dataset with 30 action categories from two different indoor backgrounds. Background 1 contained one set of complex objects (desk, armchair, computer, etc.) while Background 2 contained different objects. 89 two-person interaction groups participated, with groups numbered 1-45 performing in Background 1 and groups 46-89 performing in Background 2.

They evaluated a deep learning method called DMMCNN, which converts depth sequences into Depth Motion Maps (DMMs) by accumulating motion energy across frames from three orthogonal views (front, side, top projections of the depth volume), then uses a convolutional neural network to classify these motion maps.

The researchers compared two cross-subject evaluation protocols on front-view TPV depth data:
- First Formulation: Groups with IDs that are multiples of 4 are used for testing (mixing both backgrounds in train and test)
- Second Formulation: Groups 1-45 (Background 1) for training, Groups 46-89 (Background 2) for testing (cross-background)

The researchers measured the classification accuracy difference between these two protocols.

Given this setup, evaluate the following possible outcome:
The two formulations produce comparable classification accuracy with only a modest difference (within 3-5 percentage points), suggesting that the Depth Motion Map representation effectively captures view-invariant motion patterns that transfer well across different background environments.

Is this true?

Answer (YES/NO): NO